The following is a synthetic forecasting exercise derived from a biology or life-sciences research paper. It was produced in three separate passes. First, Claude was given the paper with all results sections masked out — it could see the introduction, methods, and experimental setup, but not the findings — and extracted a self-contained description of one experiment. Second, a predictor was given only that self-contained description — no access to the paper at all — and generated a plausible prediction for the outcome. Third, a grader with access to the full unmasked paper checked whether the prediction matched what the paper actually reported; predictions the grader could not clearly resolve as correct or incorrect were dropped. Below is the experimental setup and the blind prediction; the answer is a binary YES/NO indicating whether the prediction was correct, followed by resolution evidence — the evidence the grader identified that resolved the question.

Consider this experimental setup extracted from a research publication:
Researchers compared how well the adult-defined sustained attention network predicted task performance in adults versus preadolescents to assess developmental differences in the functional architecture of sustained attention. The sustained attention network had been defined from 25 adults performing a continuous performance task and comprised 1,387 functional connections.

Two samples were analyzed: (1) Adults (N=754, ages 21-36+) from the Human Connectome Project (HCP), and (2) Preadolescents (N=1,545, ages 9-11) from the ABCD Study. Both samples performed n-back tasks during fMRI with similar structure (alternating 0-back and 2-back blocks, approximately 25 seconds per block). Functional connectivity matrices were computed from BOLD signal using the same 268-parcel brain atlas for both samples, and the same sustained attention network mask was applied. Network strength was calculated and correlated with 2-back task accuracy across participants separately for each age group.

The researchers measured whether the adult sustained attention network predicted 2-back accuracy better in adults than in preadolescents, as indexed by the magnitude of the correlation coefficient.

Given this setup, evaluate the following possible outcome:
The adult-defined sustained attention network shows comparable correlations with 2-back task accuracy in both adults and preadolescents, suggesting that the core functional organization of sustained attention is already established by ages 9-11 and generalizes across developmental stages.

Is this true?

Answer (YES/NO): NO